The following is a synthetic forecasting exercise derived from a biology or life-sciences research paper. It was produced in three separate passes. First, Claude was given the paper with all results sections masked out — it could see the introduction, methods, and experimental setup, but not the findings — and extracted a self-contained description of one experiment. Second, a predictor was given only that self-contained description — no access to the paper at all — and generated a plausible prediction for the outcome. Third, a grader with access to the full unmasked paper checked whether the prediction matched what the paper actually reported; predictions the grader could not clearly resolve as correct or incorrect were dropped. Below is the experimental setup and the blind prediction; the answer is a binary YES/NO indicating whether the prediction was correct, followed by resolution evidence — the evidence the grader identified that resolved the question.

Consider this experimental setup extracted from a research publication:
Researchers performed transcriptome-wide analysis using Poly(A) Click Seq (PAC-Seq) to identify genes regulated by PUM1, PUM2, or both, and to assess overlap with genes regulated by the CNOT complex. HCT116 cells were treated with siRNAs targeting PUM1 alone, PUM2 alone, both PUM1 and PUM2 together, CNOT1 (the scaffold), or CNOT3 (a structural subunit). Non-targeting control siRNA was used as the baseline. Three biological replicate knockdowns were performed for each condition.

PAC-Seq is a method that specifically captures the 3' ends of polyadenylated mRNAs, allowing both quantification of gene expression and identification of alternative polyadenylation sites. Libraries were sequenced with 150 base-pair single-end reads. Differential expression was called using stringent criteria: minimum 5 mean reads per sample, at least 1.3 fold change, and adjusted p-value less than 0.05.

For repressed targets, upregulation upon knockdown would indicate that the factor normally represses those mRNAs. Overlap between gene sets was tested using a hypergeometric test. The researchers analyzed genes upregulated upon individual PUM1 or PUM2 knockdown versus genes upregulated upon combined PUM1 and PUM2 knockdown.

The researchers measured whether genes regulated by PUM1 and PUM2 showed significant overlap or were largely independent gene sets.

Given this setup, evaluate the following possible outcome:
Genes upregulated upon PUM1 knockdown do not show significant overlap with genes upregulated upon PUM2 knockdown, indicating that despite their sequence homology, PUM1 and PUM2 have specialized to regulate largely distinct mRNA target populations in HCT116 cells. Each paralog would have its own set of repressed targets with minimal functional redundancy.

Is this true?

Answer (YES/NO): NO